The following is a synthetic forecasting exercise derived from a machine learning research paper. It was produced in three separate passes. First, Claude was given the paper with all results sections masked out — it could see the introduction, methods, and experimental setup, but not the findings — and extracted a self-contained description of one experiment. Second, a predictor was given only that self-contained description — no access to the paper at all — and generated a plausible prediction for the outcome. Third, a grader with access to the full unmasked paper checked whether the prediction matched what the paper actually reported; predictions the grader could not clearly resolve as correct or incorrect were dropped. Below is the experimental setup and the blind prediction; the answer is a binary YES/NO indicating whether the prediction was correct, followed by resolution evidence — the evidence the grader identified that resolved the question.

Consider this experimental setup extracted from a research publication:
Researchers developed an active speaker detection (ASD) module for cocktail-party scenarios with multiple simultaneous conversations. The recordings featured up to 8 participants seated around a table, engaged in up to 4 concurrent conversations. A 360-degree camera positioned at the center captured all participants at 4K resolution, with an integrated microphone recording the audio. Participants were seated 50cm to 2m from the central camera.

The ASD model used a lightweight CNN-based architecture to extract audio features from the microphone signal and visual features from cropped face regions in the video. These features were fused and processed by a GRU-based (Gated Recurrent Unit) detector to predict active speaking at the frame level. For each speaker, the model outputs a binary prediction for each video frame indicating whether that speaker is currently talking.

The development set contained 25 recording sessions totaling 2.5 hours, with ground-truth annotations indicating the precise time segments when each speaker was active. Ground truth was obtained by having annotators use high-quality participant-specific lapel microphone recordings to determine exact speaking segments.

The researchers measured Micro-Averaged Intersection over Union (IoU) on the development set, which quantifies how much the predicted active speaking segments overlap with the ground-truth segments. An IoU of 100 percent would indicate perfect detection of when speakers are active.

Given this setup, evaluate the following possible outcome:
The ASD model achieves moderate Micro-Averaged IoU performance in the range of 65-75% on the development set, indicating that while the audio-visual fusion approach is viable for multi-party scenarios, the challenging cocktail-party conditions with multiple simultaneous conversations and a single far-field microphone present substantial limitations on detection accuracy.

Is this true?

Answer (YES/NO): NO